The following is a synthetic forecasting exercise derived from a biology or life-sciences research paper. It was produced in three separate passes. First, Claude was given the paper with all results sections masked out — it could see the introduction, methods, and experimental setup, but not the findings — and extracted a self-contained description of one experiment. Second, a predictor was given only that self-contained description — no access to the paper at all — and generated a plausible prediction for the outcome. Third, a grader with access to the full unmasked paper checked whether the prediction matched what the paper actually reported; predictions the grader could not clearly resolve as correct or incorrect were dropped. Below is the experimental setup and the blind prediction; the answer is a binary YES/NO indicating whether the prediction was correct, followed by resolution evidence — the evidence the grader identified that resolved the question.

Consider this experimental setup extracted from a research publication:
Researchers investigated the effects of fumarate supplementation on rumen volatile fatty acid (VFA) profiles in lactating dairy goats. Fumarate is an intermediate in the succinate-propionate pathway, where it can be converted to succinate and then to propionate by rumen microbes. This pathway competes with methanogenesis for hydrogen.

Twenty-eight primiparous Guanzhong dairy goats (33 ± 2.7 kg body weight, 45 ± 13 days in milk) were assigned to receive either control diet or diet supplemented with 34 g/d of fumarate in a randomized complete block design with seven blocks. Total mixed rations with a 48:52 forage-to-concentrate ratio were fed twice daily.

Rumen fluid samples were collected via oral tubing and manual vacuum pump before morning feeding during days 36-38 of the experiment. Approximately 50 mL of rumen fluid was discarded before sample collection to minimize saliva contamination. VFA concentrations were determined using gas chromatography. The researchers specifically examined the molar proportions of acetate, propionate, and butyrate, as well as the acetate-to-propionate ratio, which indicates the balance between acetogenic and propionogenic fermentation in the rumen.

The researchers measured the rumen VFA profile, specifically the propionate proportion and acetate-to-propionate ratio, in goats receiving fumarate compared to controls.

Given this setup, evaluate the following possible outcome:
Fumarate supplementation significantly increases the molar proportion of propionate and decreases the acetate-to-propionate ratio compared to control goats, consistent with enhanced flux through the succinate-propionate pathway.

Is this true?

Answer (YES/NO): NO